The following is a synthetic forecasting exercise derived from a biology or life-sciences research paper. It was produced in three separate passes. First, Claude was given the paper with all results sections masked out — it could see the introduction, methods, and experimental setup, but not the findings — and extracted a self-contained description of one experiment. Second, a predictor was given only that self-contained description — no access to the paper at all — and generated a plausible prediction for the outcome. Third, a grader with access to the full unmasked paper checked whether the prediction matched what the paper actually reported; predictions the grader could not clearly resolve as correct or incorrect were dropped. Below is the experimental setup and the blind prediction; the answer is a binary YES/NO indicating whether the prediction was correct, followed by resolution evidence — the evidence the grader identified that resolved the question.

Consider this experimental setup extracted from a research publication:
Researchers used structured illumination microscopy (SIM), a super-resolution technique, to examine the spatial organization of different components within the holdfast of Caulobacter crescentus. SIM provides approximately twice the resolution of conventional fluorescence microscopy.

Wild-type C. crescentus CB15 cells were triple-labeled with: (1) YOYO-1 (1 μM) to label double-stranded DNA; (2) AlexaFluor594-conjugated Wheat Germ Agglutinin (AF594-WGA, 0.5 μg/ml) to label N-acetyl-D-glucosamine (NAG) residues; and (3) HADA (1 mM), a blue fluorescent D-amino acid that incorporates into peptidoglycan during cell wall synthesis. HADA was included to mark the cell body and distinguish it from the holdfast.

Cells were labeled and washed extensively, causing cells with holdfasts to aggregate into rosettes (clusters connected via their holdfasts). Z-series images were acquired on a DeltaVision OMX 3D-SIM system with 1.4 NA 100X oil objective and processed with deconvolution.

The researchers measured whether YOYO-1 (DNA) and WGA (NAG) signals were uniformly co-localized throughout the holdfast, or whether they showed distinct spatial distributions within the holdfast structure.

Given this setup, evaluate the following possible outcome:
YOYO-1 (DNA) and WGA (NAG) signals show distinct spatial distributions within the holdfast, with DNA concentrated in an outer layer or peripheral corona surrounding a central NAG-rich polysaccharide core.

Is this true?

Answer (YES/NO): YES